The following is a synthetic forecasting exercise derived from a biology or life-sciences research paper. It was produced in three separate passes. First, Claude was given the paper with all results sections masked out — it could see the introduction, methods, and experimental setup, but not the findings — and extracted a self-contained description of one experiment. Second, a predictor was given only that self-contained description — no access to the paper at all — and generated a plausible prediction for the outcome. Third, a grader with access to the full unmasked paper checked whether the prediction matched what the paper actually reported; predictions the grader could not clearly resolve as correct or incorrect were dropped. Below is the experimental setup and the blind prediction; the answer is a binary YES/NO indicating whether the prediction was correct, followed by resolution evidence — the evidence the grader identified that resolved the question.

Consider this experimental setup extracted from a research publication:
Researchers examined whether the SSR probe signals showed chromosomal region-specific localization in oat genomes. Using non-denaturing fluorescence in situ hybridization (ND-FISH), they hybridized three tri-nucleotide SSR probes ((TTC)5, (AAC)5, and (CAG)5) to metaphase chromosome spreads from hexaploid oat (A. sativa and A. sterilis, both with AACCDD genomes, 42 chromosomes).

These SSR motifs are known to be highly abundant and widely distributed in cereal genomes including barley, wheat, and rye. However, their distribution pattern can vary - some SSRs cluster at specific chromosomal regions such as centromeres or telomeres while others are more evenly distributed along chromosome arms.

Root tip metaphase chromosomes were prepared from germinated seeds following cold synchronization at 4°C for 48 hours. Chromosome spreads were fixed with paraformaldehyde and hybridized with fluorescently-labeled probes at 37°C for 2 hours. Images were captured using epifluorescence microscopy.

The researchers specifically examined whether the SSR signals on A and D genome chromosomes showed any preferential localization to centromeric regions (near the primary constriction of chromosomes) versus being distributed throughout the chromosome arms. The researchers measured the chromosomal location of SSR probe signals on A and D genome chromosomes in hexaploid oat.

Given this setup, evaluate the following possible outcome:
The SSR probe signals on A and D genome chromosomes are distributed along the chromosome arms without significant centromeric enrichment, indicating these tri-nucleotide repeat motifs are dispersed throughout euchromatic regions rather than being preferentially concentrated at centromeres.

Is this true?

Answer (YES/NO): NO